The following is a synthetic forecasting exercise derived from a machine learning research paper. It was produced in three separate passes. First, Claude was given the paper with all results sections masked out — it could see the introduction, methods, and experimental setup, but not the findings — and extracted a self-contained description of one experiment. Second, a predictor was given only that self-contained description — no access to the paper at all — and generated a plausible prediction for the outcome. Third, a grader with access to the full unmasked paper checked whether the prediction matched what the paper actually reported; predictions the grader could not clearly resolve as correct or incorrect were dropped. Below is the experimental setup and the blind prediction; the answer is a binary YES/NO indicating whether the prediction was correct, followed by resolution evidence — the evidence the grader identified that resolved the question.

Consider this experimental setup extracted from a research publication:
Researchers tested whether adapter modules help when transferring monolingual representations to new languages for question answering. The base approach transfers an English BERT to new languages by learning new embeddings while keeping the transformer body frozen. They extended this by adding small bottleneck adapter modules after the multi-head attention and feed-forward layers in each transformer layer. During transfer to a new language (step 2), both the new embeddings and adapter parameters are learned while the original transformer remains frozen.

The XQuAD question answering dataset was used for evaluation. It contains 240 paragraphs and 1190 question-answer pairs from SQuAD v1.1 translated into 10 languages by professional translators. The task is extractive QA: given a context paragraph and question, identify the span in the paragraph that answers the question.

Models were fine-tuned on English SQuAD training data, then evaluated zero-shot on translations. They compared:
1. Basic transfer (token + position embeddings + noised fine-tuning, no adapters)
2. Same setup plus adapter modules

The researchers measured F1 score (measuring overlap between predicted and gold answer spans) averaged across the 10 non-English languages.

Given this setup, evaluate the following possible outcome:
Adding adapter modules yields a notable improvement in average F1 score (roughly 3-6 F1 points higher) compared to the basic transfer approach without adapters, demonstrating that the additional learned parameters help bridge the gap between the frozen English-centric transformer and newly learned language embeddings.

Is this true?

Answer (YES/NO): NO